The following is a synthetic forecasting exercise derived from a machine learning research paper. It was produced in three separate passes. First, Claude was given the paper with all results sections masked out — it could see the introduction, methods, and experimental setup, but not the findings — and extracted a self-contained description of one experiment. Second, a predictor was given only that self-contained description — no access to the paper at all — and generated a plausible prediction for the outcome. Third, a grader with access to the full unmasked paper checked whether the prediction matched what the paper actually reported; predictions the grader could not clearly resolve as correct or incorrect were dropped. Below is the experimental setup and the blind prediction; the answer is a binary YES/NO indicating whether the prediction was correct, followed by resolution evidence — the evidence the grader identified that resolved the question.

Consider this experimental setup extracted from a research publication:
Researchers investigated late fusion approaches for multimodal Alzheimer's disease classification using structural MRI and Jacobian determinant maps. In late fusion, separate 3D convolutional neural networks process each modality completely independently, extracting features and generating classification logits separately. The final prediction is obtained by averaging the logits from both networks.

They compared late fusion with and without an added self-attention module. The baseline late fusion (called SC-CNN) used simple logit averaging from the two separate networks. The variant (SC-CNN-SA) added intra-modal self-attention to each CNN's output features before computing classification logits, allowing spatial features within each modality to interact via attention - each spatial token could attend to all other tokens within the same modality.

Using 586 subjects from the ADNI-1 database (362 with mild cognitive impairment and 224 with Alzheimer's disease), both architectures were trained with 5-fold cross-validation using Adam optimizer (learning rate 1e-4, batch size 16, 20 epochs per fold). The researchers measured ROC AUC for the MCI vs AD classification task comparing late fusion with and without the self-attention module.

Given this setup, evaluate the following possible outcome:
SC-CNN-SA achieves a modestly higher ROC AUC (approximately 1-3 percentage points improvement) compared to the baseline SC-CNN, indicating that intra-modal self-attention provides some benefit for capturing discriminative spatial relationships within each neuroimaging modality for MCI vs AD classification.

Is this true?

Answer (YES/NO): NO